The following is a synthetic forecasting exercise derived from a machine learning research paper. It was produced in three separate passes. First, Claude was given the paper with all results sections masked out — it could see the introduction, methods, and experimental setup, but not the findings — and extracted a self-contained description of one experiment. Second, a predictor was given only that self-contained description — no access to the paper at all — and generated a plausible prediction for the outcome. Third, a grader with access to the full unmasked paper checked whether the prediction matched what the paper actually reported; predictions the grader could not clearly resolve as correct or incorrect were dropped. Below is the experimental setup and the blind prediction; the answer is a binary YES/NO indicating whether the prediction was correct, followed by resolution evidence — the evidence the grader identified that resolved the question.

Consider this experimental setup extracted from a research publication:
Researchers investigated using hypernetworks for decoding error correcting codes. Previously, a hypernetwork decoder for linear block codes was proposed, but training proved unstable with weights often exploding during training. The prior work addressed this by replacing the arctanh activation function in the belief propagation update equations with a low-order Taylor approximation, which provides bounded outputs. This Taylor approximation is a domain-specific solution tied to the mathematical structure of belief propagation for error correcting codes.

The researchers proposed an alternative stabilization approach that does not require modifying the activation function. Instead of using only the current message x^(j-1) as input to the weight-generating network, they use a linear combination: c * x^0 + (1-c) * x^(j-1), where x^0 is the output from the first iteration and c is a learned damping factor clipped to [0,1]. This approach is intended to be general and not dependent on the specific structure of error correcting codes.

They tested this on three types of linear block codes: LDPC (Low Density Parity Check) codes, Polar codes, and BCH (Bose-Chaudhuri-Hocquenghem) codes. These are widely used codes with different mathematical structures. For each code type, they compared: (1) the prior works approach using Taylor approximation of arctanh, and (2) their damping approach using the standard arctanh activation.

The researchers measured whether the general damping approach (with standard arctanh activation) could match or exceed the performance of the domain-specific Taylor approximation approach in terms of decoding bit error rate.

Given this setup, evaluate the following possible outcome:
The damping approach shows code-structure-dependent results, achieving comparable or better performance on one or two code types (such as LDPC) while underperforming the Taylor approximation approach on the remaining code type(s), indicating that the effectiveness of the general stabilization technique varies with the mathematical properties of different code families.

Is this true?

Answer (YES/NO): NO